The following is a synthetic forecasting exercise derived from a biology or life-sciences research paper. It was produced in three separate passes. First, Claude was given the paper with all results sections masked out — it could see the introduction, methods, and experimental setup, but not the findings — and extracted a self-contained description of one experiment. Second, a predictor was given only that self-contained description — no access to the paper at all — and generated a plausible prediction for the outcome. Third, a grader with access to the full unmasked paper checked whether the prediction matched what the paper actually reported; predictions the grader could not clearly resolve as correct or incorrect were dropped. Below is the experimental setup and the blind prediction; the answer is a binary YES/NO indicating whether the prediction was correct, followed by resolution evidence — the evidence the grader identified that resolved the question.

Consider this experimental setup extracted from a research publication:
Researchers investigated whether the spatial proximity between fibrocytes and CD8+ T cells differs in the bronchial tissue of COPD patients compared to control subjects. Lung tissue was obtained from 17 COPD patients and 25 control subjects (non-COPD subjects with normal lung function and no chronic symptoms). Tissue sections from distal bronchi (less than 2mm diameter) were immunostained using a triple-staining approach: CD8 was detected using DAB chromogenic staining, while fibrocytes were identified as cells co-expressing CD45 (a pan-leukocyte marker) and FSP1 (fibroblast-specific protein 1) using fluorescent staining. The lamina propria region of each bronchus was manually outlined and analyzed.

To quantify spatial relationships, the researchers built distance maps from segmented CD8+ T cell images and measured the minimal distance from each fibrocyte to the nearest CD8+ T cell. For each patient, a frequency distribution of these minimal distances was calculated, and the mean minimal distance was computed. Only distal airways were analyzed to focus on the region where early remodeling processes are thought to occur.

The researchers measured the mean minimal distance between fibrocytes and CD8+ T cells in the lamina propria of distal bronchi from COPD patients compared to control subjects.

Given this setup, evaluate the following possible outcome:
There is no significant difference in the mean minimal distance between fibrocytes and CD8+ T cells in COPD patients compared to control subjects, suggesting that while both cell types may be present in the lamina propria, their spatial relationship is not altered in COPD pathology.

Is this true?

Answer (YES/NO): NO